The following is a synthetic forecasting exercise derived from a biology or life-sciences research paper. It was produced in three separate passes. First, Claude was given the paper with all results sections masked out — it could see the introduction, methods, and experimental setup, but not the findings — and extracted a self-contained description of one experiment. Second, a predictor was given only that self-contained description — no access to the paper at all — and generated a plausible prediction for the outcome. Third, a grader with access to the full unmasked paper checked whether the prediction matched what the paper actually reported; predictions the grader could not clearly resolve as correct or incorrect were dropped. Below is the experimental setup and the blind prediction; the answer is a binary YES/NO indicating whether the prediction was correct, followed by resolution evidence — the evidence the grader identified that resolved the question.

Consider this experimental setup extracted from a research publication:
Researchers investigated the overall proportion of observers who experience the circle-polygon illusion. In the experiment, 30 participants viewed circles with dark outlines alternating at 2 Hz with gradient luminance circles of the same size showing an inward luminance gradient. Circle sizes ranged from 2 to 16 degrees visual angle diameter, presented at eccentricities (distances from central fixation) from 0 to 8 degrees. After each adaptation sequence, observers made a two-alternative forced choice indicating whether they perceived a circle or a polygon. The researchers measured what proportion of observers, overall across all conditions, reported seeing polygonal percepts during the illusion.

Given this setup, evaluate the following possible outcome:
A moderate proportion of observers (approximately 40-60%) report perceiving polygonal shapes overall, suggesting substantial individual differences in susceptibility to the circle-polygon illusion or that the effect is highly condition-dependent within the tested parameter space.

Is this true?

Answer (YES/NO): YES